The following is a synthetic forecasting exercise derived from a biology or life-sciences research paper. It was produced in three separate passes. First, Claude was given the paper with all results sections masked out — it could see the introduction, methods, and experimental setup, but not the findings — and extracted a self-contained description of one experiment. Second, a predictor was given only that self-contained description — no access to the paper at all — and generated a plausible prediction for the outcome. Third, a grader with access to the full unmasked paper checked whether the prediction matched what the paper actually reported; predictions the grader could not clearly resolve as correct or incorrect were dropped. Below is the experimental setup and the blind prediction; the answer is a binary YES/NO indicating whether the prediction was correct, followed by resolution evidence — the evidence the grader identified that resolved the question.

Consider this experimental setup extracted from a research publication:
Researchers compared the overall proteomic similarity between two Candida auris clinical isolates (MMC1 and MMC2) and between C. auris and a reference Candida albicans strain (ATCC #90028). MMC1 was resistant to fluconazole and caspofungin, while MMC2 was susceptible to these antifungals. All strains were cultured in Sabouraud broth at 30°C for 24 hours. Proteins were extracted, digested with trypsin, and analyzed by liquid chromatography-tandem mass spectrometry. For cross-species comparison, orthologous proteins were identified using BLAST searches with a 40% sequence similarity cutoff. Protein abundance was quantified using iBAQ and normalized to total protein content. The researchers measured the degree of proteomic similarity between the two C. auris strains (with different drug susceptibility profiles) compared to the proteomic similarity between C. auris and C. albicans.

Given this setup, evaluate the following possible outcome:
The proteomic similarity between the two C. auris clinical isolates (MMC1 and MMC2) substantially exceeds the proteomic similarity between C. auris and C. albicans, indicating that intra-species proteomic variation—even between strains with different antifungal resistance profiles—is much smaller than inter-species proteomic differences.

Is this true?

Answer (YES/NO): YES